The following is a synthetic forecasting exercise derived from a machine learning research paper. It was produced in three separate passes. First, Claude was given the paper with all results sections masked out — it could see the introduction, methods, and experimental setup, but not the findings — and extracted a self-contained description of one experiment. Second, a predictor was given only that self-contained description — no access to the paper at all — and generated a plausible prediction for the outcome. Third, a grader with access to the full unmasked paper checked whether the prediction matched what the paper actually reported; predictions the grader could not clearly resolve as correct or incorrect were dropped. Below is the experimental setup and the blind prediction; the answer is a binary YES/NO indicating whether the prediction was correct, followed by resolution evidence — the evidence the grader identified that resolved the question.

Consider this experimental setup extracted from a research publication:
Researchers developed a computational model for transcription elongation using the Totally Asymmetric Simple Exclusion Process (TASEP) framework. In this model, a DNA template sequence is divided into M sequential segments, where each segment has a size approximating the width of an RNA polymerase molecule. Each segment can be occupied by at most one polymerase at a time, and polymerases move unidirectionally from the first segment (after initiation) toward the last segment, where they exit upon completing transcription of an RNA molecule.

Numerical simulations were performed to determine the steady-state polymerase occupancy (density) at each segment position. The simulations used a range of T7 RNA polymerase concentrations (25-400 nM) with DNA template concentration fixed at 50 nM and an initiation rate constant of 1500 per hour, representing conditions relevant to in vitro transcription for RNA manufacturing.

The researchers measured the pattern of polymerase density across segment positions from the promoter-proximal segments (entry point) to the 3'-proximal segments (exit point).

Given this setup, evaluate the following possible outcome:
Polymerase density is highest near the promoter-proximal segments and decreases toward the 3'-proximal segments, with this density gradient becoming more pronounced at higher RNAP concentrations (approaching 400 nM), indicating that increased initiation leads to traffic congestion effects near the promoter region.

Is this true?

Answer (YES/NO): NO